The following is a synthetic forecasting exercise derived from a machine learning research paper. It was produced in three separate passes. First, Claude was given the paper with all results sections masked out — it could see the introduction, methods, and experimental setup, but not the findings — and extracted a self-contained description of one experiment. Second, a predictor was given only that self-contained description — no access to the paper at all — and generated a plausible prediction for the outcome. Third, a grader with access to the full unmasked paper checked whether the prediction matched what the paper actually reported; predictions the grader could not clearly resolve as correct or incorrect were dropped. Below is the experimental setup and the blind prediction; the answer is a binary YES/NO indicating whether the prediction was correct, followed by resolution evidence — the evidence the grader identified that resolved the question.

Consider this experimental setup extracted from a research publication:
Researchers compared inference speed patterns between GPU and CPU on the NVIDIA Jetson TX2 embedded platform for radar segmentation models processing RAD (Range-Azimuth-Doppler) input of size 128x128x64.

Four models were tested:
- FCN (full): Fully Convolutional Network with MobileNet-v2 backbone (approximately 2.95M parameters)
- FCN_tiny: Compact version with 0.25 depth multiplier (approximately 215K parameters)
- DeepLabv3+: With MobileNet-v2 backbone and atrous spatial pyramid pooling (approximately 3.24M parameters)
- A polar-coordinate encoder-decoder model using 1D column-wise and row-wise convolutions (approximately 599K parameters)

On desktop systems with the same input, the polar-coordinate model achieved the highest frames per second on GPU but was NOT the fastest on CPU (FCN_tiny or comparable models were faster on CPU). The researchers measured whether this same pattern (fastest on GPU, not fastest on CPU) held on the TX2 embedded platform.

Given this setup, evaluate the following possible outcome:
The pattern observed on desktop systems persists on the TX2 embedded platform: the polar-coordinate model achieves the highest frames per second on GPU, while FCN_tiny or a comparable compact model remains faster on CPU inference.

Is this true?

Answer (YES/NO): YES